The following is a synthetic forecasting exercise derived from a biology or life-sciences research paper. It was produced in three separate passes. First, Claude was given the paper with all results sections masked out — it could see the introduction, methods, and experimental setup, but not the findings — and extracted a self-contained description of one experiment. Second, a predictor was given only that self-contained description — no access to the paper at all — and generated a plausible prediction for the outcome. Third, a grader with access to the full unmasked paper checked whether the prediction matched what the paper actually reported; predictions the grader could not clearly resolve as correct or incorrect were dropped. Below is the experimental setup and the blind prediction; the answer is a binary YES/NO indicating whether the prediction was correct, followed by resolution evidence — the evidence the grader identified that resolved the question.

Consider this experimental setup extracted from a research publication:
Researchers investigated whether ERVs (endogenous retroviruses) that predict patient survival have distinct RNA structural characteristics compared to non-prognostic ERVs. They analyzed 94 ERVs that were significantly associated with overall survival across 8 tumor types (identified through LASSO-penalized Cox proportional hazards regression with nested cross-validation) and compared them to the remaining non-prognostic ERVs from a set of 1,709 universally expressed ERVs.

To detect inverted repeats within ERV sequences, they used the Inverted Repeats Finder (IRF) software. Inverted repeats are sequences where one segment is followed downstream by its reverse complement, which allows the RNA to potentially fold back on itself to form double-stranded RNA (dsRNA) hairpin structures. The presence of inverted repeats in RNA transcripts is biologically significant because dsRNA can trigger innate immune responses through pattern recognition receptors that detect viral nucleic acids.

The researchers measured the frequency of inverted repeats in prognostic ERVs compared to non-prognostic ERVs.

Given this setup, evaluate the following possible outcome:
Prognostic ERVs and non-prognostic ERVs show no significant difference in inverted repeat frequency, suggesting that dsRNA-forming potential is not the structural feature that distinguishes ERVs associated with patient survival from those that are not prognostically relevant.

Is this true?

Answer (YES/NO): NO